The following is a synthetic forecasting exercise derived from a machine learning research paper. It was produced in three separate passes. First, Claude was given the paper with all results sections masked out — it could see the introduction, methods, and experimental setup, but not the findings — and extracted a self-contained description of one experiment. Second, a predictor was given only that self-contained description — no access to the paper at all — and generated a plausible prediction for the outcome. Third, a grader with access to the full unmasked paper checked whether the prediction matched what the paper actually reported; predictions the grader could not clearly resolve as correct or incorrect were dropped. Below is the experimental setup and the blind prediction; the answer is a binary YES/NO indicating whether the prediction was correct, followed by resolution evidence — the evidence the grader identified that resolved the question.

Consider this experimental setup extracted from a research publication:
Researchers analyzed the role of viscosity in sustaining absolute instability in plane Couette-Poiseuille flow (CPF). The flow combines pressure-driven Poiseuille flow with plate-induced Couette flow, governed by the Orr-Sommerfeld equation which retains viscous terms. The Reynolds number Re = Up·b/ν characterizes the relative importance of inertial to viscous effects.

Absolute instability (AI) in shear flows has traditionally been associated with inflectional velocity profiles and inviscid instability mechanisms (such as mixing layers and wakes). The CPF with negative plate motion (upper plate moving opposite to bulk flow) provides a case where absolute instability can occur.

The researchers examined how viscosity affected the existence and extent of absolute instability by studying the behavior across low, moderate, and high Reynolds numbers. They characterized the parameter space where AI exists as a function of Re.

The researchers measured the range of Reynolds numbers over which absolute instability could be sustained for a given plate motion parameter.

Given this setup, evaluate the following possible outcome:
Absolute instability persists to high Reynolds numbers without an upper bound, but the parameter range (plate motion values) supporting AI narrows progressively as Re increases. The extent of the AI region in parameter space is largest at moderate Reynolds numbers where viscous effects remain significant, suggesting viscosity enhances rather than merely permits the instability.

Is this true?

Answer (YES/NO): NO